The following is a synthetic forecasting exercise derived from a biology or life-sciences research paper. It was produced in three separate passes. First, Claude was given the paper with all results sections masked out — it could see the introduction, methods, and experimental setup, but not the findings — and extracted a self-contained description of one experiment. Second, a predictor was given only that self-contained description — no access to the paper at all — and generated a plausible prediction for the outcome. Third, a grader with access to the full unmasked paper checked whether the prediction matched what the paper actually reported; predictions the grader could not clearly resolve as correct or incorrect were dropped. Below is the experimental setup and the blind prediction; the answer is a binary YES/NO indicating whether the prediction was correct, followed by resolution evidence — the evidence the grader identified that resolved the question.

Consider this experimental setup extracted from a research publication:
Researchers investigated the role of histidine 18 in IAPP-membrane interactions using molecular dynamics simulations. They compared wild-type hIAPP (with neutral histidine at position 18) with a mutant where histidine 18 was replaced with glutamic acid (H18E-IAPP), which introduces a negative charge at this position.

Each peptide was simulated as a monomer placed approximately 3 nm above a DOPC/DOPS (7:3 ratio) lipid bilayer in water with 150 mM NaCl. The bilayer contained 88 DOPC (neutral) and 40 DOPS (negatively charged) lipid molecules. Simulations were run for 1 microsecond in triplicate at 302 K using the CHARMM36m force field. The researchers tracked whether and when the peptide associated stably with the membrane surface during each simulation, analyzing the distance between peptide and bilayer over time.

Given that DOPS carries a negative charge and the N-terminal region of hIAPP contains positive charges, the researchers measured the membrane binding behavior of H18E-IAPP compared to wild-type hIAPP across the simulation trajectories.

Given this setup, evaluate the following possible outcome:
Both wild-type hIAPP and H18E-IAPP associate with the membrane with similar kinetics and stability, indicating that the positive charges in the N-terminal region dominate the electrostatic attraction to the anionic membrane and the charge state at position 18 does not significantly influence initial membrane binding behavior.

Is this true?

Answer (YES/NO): NO